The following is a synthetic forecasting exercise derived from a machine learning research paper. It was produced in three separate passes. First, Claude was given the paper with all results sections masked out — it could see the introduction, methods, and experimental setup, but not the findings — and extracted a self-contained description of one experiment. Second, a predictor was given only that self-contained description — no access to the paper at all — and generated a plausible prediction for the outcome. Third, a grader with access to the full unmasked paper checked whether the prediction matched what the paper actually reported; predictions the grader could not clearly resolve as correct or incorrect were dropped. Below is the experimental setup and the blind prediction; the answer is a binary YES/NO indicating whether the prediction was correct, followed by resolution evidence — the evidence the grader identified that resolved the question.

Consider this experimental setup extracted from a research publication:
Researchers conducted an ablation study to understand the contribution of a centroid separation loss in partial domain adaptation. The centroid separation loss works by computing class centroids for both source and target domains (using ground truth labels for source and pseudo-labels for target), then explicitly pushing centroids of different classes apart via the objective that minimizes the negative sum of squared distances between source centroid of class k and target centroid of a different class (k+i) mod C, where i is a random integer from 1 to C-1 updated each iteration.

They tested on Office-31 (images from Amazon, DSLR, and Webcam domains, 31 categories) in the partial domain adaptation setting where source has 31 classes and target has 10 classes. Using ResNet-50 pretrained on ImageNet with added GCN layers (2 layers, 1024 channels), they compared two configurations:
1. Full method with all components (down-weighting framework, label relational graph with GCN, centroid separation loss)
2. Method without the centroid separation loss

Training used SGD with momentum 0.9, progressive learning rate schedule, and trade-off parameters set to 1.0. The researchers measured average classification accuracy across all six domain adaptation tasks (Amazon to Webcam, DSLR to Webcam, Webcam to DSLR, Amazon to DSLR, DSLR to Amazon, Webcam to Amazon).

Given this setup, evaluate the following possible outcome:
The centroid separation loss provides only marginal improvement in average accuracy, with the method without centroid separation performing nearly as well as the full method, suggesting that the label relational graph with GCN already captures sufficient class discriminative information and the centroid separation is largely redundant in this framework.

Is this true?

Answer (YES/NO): NO